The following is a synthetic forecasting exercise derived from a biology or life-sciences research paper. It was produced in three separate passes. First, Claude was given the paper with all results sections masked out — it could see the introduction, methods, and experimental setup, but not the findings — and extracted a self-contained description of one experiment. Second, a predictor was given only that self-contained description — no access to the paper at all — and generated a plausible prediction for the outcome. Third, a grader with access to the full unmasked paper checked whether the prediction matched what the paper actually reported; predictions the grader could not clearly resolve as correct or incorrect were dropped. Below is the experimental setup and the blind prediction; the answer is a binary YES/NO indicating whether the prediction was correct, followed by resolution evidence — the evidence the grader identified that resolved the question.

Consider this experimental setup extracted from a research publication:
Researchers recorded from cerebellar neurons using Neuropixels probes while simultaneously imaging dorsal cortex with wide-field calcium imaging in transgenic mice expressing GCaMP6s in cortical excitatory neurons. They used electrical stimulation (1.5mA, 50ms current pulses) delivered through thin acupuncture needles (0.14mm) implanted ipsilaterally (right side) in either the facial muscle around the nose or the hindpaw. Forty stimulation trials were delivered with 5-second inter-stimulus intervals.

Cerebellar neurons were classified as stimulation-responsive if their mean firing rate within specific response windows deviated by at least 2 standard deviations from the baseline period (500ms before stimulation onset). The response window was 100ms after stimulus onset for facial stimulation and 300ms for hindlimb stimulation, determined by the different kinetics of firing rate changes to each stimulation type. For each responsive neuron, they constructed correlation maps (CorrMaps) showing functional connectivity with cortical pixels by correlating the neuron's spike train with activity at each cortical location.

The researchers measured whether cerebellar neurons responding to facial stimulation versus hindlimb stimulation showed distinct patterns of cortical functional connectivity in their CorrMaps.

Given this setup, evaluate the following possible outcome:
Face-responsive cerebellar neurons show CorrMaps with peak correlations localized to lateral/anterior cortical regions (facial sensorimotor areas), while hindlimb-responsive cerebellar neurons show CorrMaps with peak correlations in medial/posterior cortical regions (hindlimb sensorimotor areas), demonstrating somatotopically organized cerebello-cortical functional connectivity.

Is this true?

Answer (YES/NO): NO